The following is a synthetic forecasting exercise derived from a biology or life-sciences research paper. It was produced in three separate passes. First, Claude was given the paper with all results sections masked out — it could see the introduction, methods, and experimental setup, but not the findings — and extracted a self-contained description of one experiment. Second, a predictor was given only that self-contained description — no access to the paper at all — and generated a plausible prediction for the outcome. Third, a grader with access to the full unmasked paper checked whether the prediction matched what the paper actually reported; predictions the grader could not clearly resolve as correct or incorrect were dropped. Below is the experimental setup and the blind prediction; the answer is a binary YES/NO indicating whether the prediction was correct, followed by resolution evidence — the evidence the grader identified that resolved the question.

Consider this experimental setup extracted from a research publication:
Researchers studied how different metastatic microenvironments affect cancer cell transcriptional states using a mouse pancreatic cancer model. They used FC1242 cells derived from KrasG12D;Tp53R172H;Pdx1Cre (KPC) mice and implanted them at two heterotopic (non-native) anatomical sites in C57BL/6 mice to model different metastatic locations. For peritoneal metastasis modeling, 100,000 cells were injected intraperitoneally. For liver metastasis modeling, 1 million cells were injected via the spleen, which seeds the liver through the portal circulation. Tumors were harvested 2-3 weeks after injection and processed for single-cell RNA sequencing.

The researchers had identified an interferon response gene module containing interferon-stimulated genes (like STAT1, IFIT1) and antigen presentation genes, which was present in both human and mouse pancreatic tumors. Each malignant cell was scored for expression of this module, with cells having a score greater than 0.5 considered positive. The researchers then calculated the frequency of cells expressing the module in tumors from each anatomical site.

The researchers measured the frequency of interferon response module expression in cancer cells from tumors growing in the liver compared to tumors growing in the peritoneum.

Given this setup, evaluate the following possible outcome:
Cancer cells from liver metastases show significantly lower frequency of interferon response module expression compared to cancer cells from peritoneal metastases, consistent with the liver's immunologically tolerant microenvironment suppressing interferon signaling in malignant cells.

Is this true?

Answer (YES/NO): NO